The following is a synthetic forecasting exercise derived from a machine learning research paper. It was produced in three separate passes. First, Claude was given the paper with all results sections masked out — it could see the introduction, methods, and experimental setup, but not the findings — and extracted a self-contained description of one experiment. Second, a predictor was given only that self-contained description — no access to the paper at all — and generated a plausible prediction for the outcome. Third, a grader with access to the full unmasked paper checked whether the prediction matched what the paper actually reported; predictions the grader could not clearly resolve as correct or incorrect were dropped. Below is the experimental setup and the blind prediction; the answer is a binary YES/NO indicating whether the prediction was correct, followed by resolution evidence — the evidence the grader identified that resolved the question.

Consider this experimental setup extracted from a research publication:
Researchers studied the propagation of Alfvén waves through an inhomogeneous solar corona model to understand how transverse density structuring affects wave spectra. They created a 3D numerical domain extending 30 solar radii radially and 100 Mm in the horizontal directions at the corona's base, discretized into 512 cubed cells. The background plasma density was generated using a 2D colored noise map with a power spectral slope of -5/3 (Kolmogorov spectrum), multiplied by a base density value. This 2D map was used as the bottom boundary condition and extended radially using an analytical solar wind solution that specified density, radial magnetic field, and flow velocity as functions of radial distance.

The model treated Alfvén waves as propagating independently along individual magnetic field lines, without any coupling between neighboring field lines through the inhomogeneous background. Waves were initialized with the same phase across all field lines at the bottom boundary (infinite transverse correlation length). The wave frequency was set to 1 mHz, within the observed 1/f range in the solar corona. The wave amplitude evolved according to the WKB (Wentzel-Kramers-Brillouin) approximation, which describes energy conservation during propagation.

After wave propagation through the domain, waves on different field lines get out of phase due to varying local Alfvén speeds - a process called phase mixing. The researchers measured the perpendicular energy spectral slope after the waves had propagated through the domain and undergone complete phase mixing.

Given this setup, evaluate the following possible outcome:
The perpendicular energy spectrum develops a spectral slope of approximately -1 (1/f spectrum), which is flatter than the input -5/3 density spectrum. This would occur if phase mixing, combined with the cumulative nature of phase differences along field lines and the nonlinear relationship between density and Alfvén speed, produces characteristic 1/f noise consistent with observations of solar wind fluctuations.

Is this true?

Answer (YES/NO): NO